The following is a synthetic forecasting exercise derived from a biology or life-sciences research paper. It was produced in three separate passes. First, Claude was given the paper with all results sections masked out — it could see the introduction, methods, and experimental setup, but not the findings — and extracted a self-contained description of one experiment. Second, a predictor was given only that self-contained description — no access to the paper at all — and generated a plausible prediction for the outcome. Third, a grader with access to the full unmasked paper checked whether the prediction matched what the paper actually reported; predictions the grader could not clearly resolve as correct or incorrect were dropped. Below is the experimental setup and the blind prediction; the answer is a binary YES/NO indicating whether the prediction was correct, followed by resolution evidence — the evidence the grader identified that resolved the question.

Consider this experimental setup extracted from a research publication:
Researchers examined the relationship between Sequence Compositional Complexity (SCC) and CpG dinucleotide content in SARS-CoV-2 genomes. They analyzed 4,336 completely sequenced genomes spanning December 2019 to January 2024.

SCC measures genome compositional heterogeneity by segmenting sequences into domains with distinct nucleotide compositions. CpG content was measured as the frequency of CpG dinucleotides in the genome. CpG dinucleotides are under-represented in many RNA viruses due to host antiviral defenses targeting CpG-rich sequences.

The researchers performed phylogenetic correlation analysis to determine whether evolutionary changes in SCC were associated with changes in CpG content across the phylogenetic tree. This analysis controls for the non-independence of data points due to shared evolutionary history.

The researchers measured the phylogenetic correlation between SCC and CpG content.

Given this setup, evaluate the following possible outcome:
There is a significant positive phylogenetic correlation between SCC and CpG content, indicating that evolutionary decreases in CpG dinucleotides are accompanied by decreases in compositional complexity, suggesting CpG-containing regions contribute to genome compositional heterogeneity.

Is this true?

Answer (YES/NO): YES